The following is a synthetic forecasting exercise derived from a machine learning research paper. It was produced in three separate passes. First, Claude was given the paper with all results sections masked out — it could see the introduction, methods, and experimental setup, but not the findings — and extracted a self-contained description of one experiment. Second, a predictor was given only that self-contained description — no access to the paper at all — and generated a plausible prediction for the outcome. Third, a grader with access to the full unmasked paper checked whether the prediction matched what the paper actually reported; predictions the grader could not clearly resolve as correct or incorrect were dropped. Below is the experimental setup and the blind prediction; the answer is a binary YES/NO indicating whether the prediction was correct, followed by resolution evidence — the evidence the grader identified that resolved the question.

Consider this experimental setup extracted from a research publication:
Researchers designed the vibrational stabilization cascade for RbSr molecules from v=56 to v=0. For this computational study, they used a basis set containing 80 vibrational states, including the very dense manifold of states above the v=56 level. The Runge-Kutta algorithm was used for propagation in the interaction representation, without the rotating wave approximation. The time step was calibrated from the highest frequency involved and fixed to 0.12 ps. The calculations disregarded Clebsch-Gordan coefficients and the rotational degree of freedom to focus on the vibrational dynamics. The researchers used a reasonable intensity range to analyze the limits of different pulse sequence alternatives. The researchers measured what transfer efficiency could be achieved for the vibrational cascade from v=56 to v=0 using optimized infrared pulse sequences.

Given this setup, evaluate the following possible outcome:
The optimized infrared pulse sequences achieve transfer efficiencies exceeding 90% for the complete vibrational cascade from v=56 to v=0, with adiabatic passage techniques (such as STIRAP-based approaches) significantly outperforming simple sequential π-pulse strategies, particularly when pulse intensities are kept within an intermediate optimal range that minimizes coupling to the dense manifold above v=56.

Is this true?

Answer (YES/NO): NO